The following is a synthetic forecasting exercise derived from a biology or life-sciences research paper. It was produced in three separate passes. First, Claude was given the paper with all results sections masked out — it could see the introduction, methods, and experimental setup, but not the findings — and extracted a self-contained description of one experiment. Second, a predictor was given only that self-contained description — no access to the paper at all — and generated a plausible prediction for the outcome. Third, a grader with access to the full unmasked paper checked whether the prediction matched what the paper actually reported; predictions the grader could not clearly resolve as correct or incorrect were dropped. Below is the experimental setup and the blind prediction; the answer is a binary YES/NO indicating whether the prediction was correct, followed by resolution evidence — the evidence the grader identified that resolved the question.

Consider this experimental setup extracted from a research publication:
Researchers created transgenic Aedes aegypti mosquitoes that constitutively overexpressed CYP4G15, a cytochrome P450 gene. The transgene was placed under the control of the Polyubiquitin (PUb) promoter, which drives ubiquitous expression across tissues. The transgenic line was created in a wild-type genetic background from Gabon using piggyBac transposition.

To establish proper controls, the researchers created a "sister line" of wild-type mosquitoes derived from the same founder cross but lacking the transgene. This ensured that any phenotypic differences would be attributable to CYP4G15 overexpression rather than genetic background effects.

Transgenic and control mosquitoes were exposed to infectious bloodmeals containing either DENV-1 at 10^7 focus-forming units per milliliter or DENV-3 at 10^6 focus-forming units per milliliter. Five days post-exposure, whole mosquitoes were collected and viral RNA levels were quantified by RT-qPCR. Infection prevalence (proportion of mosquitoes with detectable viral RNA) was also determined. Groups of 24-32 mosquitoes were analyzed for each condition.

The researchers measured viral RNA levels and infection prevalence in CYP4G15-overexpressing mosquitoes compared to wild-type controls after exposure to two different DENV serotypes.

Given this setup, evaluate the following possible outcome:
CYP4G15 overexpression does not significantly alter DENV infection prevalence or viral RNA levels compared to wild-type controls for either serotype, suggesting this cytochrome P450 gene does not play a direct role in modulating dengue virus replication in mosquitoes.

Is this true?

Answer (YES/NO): NO